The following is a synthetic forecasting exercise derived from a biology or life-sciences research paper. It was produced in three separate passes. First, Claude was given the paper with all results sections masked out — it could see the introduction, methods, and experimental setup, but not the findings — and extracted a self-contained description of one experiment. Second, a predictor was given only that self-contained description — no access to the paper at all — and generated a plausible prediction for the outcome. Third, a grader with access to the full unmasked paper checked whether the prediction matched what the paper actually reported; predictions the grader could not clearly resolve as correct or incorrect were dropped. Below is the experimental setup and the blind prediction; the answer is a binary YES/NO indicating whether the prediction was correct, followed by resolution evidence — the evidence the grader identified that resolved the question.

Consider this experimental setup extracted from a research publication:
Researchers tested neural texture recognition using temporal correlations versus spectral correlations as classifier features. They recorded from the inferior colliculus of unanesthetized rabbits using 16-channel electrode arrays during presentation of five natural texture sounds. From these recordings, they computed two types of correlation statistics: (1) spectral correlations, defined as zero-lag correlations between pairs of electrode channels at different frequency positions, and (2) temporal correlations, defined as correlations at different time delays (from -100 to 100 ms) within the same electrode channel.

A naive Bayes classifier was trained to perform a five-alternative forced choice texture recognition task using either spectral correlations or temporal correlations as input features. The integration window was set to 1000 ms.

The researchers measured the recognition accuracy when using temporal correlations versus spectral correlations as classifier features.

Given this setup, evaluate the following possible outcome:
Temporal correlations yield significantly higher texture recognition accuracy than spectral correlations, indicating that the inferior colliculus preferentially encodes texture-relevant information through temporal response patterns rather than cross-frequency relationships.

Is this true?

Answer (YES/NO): NO